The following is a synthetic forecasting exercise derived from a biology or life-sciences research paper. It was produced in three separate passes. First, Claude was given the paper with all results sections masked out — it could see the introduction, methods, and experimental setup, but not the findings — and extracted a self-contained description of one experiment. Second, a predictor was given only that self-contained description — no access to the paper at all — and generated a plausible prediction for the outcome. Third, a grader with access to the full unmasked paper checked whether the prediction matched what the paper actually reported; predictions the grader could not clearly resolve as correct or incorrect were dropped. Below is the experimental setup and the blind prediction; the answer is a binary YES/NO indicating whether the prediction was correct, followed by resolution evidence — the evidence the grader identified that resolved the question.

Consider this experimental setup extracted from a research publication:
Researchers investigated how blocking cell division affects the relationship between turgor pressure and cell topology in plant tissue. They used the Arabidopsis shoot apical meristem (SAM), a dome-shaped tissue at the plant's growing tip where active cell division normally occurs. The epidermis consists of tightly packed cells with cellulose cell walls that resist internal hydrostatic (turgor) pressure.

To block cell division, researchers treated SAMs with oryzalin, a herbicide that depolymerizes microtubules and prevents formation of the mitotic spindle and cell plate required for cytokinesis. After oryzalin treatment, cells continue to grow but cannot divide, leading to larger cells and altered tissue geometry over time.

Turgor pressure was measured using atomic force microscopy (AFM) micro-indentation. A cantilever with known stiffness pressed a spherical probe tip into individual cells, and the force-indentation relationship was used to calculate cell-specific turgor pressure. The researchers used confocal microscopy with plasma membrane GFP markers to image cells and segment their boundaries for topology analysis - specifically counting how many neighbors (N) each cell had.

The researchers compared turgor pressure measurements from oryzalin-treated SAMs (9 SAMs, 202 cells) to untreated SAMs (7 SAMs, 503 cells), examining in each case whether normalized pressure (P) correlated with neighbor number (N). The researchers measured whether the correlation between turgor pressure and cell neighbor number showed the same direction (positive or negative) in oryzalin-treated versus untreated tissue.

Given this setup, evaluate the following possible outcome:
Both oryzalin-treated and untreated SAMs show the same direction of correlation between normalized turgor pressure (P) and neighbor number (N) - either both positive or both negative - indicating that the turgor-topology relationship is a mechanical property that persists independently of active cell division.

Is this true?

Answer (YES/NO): YES